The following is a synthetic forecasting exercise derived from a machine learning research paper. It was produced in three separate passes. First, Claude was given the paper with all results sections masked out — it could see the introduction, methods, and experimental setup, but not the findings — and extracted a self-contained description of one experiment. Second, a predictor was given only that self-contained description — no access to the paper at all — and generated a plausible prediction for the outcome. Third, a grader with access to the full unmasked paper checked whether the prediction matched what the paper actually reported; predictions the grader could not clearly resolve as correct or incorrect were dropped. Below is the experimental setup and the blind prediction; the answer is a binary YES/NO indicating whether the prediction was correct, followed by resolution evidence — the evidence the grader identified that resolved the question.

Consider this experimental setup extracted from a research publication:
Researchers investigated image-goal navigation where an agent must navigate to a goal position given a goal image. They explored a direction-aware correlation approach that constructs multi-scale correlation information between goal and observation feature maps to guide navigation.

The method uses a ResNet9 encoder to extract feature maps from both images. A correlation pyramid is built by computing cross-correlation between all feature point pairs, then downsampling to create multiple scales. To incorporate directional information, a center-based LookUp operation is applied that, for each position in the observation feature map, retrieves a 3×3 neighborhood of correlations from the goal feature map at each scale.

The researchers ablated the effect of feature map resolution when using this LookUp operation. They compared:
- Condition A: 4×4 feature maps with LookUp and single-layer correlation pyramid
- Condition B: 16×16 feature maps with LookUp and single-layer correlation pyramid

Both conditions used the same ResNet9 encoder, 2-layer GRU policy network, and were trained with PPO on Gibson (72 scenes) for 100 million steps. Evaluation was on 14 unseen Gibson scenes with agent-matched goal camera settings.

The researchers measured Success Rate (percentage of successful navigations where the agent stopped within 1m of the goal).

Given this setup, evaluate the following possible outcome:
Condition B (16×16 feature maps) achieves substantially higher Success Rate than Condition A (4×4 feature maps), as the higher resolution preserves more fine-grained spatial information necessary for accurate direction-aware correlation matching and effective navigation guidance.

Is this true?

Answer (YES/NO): YES